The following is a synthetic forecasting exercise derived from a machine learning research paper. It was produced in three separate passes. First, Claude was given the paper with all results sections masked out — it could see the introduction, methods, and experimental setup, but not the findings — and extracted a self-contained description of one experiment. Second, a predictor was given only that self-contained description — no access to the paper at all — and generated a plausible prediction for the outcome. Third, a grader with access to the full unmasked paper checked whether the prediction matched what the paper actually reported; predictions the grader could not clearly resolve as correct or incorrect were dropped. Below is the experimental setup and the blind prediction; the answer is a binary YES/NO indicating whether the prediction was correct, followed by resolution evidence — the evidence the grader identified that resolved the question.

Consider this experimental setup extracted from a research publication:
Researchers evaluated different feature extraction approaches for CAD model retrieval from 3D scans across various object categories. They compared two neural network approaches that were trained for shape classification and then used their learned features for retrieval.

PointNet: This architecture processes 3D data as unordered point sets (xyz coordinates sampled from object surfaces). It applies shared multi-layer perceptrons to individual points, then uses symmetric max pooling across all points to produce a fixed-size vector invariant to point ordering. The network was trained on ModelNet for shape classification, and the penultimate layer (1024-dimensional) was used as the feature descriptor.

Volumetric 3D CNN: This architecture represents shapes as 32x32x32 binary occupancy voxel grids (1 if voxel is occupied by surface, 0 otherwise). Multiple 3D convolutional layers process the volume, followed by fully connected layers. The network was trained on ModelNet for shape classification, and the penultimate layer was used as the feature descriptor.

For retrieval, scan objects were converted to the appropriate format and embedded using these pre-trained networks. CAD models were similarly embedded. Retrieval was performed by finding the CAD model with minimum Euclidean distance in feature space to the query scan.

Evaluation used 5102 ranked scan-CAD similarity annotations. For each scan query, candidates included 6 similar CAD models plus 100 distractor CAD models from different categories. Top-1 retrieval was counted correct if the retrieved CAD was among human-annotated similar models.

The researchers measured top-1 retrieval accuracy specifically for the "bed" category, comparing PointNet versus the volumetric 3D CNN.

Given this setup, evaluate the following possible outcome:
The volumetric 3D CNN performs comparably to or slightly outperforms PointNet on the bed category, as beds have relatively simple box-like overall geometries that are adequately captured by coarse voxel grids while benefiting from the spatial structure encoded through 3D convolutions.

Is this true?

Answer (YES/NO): NO